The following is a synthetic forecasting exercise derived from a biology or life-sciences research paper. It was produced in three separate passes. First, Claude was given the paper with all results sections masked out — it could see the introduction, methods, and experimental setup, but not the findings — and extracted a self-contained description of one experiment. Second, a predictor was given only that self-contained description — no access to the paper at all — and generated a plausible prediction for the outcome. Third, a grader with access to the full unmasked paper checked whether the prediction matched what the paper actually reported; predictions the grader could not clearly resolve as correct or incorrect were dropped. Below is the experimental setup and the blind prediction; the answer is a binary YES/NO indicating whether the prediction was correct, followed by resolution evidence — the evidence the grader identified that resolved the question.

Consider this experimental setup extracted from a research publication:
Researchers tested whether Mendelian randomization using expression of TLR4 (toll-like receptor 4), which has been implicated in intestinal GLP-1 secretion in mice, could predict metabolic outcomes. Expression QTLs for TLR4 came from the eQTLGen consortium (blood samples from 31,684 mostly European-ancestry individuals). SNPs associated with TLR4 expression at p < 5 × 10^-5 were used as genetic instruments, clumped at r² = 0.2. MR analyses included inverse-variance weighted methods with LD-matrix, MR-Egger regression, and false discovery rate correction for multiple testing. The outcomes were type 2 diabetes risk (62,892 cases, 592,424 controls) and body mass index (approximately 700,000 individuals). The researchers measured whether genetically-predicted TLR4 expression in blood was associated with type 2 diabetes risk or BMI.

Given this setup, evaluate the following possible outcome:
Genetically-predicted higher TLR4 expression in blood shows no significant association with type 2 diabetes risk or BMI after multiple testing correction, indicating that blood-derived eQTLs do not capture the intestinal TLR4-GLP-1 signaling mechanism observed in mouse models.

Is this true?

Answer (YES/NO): YES